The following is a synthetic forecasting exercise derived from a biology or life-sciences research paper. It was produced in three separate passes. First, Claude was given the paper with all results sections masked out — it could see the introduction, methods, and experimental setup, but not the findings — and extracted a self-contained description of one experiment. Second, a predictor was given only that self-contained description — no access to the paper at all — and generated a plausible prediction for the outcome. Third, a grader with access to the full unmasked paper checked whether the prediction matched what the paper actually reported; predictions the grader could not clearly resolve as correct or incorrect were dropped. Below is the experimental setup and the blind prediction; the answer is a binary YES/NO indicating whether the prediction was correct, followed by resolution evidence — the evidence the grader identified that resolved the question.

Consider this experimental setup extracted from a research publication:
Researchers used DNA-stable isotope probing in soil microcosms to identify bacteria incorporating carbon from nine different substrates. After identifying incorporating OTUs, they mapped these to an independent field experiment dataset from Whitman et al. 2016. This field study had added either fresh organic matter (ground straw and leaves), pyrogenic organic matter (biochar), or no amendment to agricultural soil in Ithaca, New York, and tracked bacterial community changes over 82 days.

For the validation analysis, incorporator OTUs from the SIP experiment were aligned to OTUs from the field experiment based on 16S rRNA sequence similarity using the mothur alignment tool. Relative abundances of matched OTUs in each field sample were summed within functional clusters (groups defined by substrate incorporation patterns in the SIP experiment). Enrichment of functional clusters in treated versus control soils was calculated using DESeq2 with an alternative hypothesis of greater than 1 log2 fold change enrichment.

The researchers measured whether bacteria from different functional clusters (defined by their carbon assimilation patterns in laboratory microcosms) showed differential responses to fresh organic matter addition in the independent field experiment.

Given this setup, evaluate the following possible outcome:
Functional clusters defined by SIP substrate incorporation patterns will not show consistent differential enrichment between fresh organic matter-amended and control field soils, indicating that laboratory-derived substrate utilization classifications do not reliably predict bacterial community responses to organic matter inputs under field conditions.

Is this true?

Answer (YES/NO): NO